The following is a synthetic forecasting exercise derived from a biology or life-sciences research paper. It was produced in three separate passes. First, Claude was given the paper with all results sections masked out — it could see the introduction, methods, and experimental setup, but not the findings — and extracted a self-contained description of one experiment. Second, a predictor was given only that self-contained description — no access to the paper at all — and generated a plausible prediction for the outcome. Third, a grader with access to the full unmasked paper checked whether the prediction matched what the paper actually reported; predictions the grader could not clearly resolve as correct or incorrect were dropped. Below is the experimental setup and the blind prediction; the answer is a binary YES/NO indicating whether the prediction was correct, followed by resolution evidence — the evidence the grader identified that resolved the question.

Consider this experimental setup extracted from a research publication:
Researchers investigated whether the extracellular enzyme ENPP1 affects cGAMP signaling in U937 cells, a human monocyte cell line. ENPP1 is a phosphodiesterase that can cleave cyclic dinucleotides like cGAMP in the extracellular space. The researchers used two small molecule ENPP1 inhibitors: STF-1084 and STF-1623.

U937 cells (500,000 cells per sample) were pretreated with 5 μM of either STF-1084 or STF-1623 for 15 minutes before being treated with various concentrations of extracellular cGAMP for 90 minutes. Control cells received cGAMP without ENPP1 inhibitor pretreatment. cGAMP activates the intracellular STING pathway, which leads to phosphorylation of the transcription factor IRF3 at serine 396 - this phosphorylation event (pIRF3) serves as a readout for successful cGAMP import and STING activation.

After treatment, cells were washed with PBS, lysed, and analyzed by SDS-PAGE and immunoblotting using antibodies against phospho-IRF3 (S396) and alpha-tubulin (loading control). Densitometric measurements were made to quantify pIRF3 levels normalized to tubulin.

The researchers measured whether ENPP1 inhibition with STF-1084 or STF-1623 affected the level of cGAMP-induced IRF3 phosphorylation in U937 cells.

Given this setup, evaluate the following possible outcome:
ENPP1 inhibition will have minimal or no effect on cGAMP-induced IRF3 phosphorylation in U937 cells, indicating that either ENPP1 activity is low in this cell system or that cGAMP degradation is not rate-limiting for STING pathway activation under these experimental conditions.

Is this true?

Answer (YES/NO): YES